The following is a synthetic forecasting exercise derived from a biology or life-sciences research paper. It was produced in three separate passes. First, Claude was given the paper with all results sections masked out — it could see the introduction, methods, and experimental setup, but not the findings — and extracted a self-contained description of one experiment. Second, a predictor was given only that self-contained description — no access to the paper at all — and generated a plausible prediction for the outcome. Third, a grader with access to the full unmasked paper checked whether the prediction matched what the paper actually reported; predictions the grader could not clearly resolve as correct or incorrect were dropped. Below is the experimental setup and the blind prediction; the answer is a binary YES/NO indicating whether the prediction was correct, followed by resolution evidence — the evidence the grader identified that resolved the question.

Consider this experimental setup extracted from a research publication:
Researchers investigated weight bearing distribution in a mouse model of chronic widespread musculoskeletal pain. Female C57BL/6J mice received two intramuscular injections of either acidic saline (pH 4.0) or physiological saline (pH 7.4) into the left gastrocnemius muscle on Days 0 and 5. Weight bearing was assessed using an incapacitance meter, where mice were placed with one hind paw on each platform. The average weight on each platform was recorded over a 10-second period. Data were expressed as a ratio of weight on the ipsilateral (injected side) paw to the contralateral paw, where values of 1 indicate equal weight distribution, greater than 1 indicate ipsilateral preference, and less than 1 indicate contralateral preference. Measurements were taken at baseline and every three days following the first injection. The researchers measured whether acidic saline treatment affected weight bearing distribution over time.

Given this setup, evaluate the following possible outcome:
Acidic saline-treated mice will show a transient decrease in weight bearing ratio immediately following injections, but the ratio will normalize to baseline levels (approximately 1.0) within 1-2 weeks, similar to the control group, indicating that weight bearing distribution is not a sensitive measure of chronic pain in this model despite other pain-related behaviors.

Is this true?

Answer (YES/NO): NO